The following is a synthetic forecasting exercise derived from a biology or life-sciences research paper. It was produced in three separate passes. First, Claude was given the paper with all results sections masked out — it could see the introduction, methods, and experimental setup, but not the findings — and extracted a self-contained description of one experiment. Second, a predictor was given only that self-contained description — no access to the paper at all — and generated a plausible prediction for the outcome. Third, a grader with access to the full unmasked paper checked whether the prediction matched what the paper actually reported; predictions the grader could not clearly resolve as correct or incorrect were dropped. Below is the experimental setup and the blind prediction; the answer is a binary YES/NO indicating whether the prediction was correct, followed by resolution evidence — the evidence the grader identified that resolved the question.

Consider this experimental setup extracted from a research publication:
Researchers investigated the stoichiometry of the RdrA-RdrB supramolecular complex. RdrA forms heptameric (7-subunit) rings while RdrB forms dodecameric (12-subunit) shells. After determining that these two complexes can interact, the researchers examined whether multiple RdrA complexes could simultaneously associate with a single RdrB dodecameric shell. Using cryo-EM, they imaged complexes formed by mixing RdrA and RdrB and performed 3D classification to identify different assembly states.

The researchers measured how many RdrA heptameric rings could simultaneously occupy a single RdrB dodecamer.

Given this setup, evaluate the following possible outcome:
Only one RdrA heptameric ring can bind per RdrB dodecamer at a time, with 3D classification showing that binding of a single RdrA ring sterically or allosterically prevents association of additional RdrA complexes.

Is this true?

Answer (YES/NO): NO